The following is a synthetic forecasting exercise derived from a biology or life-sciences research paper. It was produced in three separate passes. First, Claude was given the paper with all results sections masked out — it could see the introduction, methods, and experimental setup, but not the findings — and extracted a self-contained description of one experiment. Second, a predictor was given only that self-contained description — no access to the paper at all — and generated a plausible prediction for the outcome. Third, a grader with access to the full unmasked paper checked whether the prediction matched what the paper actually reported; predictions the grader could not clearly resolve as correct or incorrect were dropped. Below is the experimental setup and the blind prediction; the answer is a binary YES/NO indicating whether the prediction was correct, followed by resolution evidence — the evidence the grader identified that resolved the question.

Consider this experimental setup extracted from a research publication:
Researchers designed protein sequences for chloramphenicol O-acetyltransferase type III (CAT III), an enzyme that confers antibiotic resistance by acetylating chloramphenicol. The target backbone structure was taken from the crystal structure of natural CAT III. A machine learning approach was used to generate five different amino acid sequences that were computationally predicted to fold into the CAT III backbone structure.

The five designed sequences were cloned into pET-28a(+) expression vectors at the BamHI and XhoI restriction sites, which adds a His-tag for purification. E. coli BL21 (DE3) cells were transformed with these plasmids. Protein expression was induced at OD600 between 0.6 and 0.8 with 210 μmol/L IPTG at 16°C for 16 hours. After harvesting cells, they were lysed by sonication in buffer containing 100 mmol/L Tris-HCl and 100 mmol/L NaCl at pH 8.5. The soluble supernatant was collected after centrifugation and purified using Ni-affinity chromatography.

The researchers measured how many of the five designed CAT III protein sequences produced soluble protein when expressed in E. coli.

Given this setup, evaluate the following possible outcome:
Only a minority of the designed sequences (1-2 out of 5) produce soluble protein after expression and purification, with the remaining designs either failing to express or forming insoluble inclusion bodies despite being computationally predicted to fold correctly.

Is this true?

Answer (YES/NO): NO